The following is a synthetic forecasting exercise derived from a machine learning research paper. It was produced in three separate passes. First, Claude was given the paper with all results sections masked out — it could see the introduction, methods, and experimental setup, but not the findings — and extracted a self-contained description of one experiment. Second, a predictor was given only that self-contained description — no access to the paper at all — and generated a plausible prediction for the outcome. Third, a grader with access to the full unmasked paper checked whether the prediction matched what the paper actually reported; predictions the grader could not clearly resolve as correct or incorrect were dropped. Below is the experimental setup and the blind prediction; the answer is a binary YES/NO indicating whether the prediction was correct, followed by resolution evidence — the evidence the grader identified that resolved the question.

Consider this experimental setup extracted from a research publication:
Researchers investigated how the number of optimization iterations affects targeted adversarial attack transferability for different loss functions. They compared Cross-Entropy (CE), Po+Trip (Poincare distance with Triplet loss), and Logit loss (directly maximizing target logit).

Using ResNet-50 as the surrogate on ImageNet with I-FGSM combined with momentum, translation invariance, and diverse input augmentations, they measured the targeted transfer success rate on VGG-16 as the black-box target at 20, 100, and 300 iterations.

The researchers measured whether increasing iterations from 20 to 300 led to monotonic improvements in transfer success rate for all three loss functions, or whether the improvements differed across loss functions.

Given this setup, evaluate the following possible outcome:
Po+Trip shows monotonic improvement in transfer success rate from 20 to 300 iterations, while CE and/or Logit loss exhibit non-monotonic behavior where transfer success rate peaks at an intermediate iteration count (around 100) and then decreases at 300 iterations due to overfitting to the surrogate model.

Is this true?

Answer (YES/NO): NO